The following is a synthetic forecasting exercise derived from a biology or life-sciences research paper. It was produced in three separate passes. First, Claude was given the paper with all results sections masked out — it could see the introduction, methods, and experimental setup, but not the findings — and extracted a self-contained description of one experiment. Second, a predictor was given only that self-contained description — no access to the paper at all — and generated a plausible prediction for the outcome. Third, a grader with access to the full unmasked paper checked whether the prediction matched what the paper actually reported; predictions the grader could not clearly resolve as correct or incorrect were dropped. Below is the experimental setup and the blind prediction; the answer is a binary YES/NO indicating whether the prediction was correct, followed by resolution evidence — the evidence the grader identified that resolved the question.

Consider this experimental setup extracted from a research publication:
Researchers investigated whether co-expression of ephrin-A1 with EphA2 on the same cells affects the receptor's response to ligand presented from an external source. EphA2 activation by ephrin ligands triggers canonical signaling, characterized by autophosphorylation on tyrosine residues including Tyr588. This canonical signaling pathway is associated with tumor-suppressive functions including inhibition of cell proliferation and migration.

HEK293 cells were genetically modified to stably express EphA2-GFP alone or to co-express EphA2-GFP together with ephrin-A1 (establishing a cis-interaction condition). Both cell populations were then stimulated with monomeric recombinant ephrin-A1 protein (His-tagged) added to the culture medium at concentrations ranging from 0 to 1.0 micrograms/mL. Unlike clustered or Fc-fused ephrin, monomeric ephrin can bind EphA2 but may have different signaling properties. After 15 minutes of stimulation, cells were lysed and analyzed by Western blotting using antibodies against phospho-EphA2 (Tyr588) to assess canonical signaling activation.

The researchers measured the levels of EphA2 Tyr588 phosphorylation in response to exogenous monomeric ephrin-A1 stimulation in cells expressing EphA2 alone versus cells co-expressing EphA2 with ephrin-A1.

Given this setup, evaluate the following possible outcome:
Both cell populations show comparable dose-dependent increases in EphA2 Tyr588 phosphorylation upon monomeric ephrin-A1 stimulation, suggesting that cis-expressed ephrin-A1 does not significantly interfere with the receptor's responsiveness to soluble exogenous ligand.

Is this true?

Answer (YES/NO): NO